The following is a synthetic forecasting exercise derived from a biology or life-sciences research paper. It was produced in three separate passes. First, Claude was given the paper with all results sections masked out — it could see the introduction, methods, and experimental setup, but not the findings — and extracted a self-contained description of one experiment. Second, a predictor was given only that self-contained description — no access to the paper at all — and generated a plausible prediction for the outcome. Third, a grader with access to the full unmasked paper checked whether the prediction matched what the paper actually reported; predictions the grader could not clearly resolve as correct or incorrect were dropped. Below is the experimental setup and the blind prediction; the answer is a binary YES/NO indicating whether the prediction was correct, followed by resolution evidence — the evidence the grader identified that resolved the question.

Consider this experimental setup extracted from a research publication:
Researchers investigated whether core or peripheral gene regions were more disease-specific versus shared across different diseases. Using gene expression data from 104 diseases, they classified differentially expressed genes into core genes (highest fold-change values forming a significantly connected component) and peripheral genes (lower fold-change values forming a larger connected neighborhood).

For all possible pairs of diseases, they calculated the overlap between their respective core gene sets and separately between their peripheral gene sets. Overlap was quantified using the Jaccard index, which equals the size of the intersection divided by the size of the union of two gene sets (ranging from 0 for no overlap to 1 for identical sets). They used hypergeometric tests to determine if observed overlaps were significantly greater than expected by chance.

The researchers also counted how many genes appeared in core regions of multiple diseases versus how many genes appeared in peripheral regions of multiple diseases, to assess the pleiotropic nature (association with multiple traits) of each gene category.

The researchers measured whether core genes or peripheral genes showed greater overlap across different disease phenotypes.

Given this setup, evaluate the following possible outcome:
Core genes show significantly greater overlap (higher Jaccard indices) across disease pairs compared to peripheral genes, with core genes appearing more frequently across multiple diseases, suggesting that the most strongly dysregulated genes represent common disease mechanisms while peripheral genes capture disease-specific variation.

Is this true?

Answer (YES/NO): NO